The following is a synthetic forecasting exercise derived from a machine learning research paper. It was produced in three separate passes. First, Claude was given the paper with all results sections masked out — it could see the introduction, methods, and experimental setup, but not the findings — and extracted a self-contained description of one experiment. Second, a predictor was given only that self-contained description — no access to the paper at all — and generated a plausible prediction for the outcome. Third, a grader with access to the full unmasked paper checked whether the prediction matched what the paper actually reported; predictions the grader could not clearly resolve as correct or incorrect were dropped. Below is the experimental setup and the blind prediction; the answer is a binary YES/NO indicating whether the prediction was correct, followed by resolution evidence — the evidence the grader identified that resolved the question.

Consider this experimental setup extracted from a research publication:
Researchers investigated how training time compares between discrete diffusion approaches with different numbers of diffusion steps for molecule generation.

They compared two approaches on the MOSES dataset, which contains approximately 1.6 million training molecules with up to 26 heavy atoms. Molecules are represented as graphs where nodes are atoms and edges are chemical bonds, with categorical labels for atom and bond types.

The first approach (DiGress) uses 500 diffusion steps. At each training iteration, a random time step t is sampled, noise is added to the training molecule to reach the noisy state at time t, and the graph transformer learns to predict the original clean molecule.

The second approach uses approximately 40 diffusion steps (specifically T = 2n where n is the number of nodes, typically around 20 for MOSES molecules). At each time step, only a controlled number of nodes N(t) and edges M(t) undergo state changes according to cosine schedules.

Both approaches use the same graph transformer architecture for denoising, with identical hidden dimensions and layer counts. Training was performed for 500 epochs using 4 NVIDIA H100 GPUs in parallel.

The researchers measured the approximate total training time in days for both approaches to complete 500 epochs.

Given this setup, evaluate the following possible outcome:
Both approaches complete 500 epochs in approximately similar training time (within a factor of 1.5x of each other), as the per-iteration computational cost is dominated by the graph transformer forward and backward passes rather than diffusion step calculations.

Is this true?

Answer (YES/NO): NO